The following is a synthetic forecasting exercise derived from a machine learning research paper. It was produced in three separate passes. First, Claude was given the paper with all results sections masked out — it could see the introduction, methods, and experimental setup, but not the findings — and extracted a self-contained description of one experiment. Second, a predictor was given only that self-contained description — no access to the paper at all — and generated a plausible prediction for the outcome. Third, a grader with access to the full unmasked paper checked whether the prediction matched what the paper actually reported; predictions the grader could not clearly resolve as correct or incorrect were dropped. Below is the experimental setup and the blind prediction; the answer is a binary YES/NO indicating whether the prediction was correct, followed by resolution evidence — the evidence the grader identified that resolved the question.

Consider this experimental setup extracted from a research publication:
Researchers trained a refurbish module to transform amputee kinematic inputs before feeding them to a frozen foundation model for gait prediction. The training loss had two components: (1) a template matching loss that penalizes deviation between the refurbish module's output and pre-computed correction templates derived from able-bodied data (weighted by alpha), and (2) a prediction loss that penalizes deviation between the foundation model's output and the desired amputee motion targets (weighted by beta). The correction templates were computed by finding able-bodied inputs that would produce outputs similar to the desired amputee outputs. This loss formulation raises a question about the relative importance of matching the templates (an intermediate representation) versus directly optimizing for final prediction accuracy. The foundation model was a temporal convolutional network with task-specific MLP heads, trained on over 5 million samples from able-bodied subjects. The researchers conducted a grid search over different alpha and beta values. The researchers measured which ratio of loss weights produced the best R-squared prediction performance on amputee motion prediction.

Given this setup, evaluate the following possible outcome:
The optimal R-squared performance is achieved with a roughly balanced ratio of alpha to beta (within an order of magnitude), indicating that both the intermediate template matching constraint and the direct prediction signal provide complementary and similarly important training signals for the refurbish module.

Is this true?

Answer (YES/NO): NO